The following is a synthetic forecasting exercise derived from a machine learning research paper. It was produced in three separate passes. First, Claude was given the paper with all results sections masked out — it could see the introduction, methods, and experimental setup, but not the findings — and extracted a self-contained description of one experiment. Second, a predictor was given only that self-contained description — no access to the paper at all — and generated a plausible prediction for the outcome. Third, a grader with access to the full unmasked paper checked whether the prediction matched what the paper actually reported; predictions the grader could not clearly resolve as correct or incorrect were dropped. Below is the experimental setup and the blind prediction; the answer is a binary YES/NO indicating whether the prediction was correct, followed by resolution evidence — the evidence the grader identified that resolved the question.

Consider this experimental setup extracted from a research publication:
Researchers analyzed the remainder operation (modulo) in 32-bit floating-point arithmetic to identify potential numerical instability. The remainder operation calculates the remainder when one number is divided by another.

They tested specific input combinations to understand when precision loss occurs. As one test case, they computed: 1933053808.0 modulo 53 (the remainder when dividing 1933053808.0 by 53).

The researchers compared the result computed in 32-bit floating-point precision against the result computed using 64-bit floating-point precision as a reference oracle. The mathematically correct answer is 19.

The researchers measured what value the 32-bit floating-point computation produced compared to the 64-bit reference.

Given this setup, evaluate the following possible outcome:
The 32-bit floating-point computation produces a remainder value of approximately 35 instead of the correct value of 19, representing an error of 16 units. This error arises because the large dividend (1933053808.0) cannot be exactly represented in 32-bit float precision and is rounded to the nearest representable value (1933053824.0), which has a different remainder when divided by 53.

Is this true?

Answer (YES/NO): YES